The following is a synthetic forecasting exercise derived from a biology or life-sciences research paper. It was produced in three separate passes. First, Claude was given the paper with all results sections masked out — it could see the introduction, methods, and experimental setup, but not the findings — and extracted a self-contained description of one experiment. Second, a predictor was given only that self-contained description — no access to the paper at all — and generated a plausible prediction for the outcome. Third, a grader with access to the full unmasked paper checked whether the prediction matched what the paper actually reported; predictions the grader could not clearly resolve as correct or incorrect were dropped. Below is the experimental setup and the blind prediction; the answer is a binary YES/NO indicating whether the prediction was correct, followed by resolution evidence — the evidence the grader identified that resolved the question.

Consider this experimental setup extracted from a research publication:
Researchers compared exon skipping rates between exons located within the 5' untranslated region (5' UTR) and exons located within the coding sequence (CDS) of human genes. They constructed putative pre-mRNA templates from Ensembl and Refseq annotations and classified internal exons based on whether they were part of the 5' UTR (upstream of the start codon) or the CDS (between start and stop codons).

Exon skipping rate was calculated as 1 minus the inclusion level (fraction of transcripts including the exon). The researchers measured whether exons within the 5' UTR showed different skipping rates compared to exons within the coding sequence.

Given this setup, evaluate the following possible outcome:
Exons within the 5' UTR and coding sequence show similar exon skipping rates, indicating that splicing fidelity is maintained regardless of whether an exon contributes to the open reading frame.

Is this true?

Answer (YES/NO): NO